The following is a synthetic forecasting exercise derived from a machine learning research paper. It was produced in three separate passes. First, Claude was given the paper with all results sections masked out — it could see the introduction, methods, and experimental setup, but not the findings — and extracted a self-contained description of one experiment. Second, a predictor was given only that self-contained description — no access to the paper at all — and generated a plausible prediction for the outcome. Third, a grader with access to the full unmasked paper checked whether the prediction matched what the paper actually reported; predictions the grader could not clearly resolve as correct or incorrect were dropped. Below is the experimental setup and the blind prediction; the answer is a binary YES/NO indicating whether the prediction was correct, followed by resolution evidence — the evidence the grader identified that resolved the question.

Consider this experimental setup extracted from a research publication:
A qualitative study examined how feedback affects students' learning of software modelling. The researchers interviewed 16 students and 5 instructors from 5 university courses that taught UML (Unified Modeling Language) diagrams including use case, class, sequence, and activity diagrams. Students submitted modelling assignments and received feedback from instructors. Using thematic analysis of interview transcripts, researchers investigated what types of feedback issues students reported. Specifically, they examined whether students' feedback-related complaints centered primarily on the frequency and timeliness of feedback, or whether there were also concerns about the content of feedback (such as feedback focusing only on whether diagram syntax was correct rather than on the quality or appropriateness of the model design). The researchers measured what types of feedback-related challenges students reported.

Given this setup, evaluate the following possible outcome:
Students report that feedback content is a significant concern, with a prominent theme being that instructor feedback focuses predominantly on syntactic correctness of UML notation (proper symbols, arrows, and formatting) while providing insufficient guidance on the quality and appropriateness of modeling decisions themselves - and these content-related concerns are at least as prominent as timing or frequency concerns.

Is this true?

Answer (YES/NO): YES